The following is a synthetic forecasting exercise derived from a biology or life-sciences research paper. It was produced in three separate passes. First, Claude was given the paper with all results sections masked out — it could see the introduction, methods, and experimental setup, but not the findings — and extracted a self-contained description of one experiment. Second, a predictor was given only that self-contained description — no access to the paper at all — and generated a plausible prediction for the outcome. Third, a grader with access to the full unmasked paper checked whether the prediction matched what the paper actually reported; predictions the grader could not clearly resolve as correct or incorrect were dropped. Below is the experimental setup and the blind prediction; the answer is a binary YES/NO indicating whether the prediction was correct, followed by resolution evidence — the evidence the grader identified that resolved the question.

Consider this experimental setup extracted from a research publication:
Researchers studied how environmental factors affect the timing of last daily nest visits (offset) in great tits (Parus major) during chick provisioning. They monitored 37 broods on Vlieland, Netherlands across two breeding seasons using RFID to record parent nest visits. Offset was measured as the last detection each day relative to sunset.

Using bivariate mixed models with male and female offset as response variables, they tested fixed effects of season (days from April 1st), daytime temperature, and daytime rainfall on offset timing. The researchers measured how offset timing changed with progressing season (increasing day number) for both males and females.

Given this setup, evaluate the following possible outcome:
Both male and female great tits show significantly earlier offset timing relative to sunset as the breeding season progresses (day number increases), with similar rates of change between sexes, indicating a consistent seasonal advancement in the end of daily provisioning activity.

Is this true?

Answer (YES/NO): NO